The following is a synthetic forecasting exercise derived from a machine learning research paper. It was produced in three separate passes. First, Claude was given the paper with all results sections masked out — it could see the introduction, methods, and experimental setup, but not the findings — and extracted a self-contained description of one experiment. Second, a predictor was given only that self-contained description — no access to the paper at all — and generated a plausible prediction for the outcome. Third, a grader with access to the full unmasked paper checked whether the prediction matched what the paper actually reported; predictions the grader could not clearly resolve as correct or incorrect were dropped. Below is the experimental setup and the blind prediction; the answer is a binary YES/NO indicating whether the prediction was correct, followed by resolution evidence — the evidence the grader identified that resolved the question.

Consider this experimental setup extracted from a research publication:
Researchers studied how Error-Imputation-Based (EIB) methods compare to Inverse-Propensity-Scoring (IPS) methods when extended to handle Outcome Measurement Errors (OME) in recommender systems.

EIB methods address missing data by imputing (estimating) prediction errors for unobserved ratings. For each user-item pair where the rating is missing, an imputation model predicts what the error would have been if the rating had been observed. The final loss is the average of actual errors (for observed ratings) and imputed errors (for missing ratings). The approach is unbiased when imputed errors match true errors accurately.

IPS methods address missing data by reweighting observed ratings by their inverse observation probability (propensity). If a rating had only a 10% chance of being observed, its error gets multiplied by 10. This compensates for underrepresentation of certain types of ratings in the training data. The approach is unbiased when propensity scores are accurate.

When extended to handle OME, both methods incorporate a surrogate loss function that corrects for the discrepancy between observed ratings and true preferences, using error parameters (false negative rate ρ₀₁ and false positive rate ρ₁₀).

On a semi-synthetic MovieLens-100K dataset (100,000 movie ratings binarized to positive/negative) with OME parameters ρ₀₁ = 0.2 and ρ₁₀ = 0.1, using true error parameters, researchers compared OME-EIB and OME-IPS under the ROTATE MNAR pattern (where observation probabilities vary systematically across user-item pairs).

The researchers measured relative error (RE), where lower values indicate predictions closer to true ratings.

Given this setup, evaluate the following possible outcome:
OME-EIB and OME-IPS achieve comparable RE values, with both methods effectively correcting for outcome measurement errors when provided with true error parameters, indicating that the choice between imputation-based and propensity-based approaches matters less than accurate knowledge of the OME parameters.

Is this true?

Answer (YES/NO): NO